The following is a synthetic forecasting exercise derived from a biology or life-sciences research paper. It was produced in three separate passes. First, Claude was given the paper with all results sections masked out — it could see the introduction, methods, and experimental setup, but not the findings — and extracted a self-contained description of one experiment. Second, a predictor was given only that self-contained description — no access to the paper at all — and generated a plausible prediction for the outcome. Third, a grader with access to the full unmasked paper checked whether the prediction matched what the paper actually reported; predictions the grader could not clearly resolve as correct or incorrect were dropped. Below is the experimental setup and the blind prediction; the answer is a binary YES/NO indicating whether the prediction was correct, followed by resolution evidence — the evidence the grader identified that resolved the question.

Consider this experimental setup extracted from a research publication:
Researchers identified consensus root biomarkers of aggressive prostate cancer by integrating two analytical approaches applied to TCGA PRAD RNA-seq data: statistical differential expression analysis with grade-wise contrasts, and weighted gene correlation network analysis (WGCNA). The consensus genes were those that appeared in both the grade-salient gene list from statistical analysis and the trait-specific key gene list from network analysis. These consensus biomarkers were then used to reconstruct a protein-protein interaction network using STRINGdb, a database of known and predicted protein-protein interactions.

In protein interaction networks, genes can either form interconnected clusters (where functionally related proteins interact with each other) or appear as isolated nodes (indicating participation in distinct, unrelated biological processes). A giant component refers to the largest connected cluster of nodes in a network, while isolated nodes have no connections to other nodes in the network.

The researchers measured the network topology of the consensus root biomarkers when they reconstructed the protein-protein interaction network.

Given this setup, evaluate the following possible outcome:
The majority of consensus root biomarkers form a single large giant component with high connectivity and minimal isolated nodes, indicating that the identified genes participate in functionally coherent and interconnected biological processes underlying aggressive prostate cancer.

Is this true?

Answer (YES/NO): NO